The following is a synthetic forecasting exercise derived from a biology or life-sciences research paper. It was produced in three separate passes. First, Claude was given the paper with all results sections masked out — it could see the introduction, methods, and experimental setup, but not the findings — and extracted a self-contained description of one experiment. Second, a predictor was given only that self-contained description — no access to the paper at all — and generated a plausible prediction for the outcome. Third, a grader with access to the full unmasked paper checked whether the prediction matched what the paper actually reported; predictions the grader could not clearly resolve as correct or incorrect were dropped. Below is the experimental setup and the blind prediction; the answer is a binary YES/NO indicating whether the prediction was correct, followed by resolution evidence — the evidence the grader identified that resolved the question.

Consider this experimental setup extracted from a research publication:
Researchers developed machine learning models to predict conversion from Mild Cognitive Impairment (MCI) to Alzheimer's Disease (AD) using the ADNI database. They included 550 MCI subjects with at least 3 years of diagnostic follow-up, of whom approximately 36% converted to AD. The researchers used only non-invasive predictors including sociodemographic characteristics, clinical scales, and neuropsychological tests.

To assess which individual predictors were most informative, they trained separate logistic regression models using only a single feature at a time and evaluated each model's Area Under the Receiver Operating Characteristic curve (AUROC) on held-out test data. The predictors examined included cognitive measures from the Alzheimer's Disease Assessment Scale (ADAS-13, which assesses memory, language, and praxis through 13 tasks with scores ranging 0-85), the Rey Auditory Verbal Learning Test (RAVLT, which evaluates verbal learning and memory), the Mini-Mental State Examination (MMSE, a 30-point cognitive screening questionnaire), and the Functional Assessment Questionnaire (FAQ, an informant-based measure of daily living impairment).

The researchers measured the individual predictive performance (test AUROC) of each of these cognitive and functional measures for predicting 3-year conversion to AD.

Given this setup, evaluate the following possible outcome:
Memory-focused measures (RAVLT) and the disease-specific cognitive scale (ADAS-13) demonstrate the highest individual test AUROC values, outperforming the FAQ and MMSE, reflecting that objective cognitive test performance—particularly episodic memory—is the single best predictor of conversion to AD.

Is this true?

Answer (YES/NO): NO